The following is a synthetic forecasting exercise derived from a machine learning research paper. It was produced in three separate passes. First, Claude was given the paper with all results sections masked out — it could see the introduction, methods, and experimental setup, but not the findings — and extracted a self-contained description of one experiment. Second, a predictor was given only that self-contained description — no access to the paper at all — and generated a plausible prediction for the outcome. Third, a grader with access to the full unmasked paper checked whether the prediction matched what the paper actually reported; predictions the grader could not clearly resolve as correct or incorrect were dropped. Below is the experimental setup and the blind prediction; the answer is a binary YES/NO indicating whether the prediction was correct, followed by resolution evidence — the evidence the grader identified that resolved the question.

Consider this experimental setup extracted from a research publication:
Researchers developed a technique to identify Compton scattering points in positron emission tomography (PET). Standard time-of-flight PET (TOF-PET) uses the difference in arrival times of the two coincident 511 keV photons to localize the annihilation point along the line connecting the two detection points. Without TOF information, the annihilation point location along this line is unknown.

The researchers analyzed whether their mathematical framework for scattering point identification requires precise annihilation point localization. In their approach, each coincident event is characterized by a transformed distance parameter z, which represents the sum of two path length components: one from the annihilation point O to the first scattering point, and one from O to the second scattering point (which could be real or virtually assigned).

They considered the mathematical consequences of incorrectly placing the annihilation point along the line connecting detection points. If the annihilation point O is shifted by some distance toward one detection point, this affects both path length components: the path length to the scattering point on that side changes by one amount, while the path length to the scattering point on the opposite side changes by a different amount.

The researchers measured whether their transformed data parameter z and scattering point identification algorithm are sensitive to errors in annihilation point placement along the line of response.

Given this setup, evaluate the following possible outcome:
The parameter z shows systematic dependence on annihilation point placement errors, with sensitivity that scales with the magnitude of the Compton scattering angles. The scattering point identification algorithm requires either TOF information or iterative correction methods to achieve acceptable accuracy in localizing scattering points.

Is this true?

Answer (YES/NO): NO